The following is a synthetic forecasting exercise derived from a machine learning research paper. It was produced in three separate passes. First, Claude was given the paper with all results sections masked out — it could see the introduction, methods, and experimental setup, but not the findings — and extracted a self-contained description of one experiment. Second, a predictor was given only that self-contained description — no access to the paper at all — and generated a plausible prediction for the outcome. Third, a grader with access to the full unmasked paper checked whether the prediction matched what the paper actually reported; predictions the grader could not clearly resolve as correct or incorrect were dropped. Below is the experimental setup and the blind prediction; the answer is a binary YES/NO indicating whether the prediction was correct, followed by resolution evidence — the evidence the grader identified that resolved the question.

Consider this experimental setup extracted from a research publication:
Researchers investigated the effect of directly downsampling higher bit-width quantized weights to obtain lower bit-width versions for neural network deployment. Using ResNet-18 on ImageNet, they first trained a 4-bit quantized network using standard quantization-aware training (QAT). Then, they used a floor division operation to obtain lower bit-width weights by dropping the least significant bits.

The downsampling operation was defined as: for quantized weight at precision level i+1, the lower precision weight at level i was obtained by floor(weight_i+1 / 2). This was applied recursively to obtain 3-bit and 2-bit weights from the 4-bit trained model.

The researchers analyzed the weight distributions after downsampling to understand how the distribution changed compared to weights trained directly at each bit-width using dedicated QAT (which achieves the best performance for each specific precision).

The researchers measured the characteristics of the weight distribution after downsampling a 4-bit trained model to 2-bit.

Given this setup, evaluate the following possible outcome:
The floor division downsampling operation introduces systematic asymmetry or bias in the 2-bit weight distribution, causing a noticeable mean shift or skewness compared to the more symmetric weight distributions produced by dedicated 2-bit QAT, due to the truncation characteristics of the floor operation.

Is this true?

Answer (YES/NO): YES